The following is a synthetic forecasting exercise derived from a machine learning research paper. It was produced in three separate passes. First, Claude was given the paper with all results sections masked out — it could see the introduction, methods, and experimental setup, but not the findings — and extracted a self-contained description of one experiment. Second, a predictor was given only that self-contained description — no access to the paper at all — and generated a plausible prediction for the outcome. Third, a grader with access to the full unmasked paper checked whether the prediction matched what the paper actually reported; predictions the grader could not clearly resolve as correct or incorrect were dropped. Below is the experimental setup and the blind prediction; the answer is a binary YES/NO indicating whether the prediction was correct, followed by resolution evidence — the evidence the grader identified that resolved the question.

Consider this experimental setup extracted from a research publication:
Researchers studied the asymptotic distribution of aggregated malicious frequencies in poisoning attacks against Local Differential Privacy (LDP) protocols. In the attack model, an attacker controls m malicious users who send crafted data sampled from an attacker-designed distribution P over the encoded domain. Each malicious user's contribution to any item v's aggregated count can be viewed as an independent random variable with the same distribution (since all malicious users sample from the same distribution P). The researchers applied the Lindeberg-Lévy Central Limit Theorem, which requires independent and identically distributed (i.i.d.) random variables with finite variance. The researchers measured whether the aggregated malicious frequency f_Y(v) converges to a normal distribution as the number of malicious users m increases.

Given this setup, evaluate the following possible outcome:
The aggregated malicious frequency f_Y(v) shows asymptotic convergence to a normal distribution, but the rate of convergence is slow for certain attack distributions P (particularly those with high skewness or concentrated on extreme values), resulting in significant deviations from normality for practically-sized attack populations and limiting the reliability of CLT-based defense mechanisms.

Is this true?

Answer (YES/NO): NO